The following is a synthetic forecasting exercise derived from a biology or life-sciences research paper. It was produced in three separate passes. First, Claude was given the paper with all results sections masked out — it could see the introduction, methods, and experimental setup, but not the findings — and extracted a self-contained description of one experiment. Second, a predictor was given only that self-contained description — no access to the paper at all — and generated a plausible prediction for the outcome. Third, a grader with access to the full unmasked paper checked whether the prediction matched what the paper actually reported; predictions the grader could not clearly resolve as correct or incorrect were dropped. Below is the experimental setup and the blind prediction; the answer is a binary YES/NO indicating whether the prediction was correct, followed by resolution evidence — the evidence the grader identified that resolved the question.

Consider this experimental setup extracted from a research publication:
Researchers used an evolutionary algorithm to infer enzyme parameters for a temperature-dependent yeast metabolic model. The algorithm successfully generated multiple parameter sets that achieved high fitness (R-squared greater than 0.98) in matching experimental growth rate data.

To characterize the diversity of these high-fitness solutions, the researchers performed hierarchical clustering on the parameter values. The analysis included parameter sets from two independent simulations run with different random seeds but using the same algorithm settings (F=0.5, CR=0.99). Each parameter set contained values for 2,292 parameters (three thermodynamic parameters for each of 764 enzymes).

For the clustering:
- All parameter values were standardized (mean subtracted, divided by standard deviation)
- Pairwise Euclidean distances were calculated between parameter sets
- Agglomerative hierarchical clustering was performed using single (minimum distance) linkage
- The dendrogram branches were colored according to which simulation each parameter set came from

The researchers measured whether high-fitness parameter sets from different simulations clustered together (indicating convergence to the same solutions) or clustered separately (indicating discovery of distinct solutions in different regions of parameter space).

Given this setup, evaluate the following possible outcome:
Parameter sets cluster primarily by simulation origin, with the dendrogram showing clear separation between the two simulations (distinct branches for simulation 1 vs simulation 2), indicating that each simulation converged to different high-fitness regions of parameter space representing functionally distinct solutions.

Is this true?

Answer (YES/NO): NO